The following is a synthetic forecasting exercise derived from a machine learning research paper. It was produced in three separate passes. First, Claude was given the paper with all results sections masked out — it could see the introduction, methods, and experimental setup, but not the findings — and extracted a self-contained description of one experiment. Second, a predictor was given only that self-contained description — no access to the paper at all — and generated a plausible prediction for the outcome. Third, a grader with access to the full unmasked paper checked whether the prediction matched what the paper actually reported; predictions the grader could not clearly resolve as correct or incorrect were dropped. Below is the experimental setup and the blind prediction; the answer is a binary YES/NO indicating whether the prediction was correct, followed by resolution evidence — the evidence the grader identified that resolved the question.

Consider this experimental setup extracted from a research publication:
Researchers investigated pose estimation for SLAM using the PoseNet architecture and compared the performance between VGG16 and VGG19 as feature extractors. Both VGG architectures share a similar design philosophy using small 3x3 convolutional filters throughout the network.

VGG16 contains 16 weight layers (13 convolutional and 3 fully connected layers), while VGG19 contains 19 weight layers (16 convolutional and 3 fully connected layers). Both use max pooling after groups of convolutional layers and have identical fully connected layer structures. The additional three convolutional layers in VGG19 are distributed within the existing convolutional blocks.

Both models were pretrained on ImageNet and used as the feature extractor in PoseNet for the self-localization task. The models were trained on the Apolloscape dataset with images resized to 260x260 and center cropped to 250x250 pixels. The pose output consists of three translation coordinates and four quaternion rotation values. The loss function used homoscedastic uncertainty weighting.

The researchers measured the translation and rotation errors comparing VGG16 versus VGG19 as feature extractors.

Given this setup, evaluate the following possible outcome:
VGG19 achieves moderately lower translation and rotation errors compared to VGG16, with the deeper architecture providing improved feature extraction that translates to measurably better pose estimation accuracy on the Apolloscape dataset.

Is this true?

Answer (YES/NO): YES